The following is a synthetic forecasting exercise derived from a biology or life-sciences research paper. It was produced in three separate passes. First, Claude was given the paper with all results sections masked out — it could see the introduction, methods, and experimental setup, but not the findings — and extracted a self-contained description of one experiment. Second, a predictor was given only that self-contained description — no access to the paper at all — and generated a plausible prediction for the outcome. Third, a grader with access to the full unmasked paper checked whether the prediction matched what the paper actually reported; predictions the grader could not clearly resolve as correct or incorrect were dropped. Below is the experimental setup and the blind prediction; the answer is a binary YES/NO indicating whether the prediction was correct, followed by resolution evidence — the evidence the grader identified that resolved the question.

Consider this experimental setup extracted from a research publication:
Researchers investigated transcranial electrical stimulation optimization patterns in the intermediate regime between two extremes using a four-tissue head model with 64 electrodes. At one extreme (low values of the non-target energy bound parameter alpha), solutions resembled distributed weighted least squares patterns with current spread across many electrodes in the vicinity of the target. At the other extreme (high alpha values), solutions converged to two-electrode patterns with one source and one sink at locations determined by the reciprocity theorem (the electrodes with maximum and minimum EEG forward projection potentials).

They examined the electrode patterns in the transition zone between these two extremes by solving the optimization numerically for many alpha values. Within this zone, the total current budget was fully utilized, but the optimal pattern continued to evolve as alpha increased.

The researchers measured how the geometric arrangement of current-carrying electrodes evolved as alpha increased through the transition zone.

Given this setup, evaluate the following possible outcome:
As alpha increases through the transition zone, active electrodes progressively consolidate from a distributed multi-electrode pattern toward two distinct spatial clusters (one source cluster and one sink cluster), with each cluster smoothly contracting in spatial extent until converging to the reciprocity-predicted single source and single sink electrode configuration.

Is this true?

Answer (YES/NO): NO